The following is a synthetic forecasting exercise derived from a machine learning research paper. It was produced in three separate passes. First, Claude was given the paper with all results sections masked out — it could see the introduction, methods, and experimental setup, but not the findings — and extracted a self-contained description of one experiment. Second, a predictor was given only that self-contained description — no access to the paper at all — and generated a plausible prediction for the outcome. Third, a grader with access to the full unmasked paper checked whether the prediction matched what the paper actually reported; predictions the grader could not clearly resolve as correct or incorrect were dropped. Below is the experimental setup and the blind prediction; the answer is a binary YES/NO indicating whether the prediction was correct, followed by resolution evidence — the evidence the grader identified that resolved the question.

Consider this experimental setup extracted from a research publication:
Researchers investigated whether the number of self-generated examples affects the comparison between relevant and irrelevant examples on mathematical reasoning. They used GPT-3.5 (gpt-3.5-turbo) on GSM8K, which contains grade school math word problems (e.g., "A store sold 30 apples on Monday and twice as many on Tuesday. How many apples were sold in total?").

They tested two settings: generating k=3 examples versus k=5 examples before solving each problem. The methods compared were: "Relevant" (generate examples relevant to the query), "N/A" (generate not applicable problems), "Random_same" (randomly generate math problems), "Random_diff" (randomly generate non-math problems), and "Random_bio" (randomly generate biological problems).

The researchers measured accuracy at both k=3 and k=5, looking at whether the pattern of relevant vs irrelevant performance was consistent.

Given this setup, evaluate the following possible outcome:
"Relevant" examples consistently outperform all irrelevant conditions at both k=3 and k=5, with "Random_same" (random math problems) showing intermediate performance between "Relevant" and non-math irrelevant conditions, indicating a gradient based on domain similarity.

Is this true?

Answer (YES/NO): NO